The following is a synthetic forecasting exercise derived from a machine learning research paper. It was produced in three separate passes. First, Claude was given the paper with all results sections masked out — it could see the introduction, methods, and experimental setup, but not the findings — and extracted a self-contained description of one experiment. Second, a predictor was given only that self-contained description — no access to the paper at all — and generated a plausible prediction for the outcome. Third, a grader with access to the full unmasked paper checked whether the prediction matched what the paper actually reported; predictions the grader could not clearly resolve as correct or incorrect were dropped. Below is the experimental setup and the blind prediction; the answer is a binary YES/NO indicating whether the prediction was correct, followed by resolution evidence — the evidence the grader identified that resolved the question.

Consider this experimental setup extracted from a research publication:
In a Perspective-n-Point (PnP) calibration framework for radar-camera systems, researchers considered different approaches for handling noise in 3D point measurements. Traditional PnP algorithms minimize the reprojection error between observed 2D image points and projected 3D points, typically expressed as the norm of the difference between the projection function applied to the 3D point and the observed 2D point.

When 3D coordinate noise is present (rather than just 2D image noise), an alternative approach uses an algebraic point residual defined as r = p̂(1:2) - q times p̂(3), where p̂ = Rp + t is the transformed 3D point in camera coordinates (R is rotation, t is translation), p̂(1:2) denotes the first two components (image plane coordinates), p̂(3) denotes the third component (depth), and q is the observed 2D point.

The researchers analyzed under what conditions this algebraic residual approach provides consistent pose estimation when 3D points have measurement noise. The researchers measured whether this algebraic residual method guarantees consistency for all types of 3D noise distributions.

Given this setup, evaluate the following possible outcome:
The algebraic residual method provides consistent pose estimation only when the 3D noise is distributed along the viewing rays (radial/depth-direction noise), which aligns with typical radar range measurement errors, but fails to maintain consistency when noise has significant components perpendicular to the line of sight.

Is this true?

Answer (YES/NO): NO